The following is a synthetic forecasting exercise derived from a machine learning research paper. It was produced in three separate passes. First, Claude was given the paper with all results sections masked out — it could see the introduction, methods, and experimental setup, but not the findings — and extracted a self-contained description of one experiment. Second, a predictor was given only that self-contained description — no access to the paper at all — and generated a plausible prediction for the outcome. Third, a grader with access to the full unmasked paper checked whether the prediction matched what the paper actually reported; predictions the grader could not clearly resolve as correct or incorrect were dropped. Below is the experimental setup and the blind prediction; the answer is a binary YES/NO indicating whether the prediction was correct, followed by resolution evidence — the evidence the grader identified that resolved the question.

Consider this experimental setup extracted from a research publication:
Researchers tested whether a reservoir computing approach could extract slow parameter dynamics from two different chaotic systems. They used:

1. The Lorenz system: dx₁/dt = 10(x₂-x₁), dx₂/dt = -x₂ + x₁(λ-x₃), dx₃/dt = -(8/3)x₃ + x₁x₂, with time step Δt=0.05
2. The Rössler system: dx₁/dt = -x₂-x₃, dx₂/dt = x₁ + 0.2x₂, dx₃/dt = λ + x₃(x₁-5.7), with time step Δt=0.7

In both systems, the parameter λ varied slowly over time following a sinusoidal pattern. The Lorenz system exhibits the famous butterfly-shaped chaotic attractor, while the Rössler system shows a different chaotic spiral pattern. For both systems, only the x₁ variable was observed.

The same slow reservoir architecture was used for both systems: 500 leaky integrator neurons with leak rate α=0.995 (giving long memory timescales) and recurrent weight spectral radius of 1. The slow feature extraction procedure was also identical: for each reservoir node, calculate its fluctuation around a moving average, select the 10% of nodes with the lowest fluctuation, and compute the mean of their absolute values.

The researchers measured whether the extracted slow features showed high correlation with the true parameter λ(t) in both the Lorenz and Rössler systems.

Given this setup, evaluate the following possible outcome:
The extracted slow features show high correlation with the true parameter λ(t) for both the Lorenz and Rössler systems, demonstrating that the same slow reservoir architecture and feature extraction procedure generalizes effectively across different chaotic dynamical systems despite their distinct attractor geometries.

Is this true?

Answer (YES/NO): NO